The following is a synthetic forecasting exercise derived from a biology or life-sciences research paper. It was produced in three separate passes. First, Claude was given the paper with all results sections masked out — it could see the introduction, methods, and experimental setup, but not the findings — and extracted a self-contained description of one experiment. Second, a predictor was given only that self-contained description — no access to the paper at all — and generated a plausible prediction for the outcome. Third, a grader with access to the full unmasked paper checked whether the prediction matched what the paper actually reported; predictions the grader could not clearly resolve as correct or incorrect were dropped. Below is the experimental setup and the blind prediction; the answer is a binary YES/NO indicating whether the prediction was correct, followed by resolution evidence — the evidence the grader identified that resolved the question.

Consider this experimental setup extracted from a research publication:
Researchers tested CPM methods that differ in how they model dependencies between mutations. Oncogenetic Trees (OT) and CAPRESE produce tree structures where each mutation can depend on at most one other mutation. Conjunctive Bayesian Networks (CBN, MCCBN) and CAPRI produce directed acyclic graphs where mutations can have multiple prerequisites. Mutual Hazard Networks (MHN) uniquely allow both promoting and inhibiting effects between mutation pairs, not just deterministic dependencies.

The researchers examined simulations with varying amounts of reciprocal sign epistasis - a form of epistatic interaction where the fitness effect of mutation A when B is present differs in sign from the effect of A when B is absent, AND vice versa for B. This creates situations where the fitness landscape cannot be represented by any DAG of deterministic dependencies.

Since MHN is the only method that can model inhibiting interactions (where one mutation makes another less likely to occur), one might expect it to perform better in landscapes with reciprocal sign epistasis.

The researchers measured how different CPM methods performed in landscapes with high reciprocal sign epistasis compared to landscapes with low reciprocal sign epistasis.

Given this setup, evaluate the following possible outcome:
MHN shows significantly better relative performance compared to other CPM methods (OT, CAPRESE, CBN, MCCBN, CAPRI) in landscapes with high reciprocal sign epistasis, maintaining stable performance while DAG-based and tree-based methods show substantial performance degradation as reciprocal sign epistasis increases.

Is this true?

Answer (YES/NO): NO